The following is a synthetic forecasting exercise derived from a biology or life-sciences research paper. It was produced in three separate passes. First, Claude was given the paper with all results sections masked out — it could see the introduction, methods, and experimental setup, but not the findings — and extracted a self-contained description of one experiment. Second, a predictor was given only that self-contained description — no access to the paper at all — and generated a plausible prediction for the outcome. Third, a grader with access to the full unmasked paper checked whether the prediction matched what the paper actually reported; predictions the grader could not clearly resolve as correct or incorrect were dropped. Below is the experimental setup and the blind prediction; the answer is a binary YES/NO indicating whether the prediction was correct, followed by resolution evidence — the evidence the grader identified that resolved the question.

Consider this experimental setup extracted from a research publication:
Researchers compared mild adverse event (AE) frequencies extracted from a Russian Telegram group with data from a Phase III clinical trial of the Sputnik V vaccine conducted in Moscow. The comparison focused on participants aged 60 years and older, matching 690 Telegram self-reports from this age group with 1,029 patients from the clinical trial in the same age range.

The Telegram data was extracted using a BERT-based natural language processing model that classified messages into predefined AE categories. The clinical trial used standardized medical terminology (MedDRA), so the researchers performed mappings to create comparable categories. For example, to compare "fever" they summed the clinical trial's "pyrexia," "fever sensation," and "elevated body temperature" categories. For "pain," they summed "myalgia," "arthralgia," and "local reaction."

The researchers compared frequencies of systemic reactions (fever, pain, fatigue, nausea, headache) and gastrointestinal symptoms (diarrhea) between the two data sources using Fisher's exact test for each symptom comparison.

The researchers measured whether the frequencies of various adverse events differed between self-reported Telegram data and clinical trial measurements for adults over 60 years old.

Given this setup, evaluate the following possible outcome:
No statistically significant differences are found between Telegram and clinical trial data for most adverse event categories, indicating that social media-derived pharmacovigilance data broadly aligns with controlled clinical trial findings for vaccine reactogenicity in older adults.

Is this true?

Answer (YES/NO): NO